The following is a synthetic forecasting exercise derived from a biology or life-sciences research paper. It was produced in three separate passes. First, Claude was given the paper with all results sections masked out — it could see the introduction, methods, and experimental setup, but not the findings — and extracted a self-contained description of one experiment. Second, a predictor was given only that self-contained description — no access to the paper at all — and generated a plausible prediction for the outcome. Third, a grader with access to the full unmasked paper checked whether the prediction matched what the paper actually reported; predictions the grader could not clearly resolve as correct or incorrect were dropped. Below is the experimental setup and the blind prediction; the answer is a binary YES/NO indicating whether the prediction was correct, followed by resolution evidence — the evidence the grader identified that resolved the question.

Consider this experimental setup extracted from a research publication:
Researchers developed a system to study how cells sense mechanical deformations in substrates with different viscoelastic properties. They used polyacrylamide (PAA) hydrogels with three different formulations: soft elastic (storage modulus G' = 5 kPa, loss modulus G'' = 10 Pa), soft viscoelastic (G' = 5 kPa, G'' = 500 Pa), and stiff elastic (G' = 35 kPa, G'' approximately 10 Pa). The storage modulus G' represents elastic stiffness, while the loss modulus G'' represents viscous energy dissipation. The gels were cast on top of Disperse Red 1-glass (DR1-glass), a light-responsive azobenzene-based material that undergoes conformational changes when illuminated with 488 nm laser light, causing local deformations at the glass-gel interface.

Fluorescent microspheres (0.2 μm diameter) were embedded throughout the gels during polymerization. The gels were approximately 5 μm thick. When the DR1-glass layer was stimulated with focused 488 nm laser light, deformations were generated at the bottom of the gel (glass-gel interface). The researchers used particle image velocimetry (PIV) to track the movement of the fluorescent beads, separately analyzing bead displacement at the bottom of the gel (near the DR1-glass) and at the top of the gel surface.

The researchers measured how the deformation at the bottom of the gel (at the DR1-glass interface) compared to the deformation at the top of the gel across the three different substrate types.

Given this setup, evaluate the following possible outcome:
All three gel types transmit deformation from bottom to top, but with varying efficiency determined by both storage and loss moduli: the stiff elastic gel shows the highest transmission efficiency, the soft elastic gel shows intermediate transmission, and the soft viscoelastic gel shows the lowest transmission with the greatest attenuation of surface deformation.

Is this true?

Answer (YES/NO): YES